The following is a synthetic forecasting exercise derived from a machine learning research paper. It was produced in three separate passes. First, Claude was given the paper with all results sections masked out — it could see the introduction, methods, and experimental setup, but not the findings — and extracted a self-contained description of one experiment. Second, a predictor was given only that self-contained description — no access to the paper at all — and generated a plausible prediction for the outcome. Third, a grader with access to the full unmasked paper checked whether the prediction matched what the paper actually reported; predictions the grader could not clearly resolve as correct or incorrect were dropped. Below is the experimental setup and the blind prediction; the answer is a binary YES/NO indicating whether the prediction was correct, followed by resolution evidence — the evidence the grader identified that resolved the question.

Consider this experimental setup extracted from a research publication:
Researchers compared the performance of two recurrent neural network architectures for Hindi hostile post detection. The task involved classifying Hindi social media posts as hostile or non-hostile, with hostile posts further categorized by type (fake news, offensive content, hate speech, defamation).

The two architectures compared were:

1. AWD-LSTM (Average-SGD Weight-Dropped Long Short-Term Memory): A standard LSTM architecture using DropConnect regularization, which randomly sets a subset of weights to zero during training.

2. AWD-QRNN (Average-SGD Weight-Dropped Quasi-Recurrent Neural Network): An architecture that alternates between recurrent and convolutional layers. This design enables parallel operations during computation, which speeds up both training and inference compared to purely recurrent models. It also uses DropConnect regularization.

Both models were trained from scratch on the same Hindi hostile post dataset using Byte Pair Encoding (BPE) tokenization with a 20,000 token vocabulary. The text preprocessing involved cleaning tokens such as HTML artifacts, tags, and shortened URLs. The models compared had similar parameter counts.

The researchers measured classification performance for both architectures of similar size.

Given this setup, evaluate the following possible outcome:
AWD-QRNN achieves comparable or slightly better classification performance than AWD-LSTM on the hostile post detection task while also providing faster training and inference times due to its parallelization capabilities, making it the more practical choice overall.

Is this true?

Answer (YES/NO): NO